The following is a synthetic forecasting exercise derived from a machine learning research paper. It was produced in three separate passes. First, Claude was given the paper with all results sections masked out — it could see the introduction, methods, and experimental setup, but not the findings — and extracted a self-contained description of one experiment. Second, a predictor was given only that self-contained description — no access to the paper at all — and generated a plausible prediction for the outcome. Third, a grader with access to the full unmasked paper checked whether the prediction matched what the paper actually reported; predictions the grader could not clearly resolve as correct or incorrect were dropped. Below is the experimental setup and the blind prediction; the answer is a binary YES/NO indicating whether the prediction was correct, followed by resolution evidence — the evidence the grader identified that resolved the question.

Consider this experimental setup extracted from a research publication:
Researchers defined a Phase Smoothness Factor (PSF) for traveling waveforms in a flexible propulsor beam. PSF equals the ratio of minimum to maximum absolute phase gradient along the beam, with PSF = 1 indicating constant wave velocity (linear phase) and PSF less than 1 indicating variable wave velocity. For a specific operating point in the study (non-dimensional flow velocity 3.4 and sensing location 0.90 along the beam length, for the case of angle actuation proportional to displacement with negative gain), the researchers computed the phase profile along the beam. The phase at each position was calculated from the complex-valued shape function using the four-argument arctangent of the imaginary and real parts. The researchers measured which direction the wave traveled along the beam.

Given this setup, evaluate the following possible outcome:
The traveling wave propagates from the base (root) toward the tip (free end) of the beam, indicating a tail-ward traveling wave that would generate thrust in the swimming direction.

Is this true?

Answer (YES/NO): YES